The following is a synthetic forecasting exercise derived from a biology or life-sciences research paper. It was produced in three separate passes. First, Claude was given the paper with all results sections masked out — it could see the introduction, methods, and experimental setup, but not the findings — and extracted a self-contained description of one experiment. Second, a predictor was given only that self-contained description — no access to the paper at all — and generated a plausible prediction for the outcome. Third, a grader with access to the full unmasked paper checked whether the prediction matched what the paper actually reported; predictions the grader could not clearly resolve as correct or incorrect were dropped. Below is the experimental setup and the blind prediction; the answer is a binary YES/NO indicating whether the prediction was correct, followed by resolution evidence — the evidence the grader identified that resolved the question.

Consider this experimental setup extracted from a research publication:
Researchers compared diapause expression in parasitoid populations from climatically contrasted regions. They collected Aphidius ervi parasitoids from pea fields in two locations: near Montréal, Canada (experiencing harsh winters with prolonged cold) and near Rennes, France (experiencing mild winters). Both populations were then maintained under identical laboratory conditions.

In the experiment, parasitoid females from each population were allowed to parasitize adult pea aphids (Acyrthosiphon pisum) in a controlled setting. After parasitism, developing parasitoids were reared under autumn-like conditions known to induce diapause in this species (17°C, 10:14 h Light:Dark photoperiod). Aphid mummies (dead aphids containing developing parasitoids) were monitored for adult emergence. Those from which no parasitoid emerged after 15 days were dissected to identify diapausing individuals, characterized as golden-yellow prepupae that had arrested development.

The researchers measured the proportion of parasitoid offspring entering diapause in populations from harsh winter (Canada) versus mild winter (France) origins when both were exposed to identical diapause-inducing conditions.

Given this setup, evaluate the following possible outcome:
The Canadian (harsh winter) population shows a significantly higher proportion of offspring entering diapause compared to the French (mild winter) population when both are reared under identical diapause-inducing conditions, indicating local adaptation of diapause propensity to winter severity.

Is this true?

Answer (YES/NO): YES